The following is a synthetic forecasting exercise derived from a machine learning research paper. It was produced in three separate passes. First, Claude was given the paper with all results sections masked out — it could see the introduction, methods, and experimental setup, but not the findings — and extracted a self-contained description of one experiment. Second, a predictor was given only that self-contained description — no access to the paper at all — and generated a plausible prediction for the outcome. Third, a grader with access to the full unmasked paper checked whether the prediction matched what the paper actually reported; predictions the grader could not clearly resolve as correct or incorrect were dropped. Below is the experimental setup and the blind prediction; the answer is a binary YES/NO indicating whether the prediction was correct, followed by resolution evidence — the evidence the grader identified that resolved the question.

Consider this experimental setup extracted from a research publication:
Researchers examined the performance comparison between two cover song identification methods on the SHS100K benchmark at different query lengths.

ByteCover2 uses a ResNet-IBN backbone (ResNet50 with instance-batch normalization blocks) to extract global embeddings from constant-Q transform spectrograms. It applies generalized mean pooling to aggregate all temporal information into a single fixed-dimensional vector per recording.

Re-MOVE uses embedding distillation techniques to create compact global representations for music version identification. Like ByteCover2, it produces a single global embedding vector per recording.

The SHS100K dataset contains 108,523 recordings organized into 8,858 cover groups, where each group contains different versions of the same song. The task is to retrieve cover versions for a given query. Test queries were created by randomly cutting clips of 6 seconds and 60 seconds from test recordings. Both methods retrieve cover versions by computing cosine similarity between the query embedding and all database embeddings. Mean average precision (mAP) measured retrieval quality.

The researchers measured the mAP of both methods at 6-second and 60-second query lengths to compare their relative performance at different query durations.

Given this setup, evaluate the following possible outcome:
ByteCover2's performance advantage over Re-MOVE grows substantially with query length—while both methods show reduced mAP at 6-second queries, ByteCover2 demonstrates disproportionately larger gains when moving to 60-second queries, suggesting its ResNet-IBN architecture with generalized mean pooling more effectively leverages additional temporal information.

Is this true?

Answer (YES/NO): NO